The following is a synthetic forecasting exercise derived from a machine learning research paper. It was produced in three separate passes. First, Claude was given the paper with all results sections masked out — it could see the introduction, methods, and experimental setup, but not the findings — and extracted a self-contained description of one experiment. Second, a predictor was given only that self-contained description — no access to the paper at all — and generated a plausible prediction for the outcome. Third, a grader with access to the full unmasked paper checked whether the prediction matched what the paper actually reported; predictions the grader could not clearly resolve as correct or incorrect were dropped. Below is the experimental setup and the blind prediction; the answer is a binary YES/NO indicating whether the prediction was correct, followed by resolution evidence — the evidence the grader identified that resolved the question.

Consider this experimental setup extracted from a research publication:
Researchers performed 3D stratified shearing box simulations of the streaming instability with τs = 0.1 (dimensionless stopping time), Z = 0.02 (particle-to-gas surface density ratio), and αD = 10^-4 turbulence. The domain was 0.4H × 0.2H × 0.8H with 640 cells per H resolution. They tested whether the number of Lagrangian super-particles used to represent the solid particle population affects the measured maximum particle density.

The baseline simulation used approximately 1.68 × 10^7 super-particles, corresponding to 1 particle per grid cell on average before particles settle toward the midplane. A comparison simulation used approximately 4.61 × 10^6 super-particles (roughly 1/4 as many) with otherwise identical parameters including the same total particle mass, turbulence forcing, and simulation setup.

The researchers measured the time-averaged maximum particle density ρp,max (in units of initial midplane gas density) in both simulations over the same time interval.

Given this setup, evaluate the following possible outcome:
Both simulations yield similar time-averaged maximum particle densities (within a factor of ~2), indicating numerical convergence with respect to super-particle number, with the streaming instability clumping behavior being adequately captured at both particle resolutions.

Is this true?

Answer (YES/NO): YES